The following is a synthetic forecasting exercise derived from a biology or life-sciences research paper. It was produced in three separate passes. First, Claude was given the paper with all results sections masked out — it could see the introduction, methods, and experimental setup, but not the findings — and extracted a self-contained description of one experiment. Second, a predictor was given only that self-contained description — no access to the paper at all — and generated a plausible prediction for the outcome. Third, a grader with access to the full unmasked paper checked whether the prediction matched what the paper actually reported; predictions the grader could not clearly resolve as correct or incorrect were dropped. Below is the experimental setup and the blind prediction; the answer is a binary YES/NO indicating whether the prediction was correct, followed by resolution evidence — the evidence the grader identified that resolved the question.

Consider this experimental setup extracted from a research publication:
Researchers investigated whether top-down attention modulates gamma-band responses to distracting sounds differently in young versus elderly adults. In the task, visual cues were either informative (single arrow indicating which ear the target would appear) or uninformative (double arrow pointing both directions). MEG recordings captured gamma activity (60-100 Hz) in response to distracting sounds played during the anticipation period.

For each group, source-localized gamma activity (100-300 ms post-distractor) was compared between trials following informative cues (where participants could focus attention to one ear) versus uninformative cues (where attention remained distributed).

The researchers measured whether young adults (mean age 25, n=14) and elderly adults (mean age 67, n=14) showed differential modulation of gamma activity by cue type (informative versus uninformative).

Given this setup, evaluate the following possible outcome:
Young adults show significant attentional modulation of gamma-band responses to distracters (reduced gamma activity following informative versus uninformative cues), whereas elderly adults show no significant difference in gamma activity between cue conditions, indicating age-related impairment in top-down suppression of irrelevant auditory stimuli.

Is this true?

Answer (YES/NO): NO